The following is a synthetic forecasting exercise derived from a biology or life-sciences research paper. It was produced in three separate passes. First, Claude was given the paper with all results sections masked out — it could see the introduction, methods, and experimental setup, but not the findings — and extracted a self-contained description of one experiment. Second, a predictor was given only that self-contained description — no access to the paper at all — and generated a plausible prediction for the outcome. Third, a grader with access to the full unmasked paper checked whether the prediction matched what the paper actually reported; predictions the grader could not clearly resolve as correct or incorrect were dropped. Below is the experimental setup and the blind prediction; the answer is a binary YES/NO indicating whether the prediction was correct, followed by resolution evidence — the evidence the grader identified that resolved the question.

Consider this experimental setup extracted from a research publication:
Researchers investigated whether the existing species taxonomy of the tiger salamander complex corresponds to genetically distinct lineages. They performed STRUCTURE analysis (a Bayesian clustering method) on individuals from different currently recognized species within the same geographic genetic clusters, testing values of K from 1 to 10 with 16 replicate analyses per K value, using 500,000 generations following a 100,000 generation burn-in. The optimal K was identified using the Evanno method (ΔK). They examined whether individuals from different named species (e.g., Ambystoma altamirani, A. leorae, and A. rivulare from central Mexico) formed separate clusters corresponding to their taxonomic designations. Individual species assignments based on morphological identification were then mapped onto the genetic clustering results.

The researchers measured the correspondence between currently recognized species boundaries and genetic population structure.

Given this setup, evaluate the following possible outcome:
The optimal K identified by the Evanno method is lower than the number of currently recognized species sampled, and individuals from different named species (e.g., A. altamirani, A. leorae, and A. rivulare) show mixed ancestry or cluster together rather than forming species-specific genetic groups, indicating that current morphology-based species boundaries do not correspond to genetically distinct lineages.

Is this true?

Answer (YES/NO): YES